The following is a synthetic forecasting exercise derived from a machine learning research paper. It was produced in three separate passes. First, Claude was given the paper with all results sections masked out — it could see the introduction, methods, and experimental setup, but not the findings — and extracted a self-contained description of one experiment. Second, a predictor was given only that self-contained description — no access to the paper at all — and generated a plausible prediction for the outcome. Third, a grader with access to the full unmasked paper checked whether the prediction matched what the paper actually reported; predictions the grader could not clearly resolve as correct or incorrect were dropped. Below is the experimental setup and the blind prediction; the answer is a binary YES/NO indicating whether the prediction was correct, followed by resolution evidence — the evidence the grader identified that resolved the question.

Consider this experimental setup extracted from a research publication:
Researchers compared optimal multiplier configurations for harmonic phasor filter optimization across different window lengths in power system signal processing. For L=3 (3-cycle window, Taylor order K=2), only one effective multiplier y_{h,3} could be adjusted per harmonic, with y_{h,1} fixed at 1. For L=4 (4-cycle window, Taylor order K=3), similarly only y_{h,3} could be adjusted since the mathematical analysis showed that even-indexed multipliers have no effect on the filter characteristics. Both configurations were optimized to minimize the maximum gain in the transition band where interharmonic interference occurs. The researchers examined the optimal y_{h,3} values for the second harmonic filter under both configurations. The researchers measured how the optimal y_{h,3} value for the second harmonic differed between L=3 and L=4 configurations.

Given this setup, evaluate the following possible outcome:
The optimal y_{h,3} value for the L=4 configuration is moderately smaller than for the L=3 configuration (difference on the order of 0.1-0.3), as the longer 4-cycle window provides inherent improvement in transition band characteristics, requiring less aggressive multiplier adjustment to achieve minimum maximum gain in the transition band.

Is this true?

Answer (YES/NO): NO